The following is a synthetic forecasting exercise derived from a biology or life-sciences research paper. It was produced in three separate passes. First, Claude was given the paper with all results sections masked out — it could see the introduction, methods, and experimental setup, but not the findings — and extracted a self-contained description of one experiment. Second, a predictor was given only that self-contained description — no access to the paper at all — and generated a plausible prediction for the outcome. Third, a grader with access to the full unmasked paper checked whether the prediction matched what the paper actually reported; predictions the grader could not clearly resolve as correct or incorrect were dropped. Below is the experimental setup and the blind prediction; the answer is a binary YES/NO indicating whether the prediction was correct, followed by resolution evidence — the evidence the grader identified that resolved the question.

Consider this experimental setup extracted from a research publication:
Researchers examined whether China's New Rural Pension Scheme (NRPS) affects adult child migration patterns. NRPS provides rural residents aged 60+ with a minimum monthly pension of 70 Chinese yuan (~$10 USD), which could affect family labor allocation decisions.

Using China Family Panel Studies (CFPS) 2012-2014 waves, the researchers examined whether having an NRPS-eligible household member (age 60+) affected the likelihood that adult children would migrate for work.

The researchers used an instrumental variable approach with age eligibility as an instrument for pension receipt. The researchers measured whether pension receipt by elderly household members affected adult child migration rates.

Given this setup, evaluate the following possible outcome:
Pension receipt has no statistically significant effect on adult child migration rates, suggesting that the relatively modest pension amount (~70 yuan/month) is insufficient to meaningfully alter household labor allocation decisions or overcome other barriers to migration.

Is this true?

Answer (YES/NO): NO